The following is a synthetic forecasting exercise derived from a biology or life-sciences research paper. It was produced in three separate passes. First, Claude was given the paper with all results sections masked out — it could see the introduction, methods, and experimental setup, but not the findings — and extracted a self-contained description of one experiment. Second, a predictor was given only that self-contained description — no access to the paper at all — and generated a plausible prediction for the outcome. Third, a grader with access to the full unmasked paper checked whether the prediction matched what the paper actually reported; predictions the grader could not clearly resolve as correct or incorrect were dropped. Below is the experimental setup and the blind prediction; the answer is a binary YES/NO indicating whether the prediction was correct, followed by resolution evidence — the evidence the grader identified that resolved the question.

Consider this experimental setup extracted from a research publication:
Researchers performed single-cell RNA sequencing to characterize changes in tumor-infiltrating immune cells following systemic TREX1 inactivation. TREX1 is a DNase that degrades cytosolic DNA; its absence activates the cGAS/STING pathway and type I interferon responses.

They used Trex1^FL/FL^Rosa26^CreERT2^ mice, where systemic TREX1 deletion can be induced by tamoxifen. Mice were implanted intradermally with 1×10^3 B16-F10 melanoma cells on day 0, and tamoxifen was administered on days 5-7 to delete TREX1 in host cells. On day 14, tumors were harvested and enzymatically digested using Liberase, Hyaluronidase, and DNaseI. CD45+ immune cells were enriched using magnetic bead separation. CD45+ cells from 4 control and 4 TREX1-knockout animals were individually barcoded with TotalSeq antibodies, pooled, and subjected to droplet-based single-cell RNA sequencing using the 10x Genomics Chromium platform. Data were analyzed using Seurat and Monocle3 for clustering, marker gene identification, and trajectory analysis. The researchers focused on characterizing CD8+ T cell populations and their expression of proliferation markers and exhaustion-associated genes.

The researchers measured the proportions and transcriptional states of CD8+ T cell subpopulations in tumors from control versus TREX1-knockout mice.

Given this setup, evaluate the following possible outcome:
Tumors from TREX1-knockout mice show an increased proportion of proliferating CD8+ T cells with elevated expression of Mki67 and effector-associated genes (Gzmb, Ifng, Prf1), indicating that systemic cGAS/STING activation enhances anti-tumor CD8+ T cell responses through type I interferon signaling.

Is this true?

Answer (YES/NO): YES